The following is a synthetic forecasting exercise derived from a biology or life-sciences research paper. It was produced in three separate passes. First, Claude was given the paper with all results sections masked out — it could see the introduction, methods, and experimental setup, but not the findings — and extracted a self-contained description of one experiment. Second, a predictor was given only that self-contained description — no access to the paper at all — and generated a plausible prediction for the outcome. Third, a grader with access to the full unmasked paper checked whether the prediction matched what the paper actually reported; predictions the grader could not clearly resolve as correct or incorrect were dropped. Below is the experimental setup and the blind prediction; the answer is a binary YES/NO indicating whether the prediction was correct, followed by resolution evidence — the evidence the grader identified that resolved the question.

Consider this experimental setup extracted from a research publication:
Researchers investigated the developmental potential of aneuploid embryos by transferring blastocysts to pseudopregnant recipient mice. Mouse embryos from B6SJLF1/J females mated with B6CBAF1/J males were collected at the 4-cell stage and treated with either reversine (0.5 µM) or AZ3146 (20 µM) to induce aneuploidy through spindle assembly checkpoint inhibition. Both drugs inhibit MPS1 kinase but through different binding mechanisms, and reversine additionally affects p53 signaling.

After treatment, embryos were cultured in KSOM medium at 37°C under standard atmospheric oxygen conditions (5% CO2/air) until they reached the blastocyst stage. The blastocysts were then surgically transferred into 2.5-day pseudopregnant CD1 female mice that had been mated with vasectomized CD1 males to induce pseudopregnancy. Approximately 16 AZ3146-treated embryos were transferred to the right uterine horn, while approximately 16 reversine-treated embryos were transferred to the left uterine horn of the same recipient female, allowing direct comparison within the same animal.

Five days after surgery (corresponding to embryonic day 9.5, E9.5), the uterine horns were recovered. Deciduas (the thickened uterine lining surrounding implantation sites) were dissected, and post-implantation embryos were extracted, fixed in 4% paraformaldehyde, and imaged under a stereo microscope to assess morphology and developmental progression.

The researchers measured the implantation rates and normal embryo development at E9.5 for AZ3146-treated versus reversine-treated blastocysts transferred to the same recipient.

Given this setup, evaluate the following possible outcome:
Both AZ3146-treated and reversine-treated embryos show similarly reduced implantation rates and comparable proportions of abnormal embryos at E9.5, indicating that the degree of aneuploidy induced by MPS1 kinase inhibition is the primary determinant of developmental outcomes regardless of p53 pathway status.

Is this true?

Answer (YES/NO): NO